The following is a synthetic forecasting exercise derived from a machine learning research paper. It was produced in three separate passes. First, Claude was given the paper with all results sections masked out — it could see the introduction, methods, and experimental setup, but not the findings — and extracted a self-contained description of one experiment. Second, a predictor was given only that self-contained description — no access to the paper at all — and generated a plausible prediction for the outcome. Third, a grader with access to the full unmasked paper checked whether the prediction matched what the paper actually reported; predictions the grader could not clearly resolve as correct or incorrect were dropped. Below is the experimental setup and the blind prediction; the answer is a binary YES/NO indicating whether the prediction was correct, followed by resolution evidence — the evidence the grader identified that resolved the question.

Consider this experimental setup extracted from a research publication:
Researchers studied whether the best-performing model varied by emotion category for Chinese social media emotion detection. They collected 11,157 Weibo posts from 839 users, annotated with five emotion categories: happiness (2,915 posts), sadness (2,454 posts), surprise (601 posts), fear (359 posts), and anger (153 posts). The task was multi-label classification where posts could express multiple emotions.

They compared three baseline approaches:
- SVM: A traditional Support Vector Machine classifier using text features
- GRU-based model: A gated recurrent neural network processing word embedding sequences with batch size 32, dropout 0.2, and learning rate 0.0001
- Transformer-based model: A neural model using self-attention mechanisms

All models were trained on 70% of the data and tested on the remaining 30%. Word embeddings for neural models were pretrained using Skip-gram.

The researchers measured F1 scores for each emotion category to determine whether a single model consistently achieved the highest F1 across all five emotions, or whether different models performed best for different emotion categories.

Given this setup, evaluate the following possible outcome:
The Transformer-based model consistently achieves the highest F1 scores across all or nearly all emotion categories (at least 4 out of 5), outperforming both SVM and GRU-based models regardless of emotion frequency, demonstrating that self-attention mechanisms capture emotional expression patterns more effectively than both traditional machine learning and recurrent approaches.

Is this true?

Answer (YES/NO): NO